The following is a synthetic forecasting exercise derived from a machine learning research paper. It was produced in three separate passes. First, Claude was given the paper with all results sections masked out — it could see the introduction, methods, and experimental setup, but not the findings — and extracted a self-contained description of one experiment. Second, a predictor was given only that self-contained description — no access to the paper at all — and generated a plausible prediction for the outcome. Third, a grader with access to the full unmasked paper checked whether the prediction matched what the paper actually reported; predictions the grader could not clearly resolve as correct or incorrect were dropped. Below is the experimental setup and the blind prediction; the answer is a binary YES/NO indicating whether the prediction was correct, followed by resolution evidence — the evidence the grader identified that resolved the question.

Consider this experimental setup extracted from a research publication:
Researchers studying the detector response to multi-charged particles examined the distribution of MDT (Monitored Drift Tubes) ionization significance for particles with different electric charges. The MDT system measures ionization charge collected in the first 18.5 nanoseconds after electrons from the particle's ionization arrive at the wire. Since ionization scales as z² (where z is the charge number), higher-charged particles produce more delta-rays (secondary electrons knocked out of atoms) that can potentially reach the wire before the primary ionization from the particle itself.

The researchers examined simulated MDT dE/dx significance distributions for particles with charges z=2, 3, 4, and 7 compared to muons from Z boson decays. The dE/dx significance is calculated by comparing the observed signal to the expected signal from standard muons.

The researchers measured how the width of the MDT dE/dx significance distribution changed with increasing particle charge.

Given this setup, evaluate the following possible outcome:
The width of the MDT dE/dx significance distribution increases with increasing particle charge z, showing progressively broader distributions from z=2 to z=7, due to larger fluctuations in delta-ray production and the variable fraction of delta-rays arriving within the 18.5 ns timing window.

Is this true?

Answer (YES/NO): YES